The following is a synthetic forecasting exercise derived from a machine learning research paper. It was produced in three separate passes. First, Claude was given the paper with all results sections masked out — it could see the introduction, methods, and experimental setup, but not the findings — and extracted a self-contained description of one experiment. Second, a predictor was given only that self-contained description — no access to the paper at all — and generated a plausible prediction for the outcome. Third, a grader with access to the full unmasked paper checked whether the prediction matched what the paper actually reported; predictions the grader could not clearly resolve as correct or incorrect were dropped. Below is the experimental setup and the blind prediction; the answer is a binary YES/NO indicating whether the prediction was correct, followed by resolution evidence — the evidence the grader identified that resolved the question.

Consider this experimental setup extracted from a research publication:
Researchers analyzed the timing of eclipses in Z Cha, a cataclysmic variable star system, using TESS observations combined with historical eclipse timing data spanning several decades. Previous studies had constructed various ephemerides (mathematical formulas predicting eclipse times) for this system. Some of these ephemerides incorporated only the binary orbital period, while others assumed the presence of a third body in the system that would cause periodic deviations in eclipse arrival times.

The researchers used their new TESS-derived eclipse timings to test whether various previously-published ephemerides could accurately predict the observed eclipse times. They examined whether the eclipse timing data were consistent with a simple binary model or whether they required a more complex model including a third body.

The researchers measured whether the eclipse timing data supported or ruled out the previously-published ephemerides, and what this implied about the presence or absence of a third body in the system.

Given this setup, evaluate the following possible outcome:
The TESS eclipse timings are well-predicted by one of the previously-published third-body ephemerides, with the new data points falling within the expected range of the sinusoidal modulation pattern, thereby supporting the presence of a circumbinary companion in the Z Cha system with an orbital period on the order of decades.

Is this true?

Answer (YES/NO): NO